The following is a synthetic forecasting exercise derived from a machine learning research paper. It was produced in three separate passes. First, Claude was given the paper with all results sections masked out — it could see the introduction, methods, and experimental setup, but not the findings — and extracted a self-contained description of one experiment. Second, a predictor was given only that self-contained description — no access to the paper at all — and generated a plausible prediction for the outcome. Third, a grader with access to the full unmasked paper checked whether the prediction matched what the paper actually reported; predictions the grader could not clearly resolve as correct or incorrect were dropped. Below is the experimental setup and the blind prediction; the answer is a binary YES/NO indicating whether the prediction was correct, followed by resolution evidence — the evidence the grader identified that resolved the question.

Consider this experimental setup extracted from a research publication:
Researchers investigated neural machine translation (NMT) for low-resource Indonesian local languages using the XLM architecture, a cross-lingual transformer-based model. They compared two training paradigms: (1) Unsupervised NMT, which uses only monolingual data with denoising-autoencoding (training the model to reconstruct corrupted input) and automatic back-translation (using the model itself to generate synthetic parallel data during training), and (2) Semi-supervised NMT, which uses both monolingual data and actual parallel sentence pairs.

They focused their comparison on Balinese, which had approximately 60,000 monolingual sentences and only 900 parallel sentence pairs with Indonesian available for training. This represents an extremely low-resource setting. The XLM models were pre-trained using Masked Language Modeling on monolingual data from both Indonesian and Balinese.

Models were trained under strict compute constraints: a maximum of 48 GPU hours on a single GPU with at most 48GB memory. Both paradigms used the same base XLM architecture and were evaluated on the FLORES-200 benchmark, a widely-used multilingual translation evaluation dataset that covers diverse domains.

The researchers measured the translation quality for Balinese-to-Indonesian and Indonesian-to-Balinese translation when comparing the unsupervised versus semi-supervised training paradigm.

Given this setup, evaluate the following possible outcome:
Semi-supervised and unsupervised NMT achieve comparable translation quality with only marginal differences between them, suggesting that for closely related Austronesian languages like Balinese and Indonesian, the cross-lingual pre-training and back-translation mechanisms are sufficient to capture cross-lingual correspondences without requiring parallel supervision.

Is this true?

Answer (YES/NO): NO